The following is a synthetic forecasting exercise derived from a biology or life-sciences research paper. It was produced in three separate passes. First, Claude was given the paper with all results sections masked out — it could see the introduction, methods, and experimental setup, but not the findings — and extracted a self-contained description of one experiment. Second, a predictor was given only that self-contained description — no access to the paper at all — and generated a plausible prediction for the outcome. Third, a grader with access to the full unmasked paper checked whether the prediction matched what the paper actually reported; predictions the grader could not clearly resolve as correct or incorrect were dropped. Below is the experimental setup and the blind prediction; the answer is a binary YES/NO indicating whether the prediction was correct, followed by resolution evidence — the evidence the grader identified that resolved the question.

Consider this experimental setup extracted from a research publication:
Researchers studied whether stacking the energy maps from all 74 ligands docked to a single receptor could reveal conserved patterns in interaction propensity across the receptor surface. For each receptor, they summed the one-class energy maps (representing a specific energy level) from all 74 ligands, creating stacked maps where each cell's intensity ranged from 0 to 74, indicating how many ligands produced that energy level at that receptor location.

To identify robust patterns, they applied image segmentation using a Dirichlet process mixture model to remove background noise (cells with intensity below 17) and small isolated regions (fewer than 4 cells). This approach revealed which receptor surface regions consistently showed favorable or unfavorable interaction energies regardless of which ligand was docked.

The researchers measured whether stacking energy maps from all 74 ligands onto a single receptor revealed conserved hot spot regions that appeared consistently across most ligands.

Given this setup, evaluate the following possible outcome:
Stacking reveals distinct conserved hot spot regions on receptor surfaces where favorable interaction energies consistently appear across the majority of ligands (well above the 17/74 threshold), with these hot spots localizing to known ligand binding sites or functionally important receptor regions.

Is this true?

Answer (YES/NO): YES